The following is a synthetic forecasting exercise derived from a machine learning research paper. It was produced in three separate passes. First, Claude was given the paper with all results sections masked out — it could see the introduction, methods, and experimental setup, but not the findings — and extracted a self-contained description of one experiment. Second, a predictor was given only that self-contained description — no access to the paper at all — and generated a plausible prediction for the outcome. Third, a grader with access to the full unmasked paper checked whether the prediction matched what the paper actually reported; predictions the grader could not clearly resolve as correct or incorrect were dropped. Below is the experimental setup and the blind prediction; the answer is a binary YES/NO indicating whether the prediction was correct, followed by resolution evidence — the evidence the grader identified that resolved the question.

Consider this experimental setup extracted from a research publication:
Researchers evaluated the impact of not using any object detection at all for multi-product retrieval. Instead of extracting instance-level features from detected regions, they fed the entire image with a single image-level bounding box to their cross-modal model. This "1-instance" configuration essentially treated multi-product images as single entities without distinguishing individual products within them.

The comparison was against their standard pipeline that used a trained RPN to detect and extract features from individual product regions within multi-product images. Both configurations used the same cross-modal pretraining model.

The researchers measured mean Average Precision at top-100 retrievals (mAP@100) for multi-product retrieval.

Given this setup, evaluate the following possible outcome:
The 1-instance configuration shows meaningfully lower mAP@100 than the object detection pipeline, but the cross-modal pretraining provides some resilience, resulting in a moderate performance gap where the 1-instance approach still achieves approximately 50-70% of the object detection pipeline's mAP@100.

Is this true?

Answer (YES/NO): NO